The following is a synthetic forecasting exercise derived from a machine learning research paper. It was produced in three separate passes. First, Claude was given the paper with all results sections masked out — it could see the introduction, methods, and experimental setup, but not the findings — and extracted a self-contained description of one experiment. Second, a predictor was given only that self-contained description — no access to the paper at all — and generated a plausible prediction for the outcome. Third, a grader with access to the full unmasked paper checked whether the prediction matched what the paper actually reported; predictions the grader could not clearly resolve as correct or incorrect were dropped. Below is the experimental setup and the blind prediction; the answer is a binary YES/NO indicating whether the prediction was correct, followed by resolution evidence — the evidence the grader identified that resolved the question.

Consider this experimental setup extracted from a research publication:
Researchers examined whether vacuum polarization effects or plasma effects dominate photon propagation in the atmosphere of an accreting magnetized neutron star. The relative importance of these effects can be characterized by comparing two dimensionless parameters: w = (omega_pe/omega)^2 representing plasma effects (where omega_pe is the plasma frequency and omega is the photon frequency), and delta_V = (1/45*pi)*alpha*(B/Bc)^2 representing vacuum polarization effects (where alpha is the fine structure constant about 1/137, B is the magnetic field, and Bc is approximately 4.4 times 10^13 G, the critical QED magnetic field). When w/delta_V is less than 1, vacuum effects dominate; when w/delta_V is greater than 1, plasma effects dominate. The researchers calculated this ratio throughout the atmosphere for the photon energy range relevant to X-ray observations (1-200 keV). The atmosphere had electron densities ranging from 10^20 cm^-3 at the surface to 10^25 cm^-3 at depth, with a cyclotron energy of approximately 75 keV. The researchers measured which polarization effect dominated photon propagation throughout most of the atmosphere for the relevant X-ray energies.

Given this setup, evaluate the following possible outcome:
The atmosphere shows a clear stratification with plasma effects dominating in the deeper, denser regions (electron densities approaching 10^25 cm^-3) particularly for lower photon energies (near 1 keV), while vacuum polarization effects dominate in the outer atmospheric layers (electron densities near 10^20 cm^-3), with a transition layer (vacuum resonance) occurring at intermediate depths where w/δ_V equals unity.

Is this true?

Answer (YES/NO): NO